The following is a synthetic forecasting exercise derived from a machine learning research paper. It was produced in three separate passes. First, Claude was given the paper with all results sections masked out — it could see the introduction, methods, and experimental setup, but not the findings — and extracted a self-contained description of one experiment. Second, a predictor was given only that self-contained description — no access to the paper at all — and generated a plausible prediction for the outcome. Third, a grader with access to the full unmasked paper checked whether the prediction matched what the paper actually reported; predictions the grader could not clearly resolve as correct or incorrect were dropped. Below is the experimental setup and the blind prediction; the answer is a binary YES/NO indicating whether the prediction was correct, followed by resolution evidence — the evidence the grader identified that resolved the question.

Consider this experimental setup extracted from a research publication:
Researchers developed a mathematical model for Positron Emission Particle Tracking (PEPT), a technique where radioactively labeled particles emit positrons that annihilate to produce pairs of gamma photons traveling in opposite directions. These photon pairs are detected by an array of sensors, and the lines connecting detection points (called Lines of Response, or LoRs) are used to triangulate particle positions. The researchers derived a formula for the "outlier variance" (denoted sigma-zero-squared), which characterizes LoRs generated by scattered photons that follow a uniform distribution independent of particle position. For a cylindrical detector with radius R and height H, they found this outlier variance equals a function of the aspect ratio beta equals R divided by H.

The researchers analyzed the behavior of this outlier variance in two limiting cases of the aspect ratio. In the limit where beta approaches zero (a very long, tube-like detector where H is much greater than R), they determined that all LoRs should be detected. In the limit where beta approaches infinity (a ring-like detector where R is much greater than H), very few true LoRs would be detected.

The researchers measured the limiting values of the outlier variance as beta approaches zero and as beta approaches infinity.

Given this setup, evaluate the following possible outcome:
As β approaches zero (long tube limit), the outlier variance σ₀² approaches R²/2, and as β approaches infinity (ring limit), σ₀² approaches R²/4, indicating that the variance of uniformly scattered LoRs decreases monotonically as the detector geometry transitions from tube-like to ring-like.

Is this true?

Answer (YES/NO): NO